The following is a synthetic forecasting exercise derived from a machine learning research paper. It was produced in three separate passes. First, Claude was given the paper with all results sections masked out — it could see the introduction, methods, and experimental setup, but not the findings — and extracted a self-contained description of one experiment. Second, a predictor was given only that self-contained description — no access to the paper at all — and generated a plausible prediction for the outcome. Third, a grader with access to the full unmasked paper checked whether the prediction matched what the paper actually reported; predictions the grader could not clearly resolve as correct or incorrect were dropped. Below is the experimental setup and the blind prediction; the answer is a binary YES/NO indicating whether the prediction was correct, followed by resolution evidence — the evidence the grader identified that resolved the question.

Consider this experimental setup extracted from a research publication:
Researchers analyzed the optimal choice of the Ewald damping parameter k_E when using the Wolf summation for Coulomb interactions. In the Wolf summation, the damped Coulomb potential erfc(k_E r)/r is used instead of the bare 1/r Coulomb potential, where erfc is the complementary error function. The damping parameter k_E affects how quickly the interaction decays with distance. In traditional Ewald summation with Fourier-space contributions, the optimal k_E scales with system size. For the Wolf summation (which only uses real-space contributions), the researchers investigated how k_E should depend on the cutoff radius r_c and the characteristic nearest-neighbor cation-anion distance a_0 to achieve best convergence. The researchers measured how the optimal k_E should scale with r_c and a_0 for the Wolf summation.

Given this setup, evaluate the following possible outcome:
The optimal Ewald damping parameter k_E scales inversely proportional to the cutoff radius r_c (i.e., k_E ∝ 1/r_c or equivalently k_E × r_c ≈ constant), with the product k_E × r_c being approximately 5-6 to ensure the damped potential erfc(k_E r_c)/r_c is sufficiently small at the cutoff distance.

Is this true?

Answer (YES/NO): NO